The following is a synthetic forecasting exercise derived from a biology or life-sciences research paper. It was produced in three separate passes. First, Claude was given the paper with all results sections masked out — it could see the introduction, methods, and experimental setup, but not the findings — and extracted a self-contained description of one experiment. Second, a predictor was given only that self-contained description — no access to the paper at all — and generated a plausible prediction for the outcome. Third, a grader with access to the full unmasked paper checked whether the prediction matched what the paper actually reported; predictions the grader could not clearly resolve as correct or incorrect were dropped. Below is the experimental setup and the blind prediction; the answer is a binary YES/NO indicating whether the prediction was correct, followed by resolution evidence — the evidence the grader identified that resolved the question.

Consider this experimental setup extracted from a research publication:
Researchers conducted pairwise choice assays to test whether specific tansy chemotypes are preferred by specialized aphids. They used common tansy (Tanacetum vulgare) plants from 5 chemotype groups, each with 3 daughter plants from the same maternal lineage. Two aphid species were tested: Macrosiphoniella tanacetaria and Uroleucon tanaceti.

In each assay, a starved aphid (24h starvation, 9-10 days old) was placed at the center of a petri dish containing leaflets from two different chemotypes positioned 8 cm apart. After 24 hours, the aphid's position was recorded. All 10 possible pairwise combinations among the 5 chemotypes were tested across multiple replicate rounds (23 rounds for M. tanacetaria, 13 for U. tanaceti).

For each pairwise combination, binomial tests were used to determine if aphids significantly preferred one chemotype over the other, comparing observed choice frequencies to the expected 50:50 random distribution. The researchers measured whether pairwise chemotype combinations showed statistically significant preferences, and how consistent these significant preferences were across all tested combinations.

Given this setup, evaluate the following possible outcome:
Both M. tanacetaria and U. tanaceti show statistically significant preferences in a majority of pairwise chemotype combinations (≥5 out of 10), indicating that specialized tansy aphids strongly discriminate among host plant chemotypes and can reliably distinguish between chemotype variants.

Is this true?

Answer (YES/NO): NO